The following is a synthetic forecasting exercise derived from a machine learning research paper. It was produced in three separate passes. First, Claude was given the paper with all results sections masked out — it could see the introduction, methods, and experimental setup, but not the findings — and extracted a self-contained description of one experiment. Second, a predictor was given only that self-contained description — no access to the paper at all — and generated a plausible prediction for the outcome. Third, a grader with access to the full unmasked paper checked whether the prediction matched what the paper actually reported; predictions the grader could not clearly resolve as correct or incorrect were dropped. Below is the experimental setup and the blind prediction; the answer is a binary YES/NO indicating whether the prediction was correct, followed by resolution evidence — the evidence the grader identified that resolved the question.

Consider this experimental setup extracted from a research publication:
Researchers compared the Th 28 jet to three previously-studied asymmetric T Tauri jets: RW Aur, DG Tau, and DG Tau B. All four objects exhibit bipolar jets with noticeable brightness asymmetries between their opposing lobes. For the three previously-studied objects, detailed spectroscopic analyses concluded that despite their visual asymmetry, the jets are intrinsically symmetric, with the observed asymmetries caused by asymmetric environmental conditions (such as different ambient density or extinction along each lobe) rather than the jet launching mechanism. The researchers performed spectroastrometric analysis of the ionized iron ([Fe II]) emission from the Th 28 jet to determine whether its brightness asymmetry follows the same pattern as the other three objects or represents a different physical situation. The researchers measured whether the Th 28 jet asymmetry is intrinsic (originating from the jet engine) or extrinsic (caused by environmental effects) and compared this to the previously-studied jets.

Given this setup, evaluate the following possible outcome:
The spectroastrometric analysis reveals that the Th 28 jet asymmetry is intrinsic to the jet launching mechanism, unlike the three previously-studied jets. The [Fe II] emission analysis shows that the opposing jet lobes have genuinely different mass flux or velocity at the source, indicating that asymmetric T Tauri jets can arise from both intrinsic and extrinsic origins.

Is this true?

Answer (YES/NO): YES